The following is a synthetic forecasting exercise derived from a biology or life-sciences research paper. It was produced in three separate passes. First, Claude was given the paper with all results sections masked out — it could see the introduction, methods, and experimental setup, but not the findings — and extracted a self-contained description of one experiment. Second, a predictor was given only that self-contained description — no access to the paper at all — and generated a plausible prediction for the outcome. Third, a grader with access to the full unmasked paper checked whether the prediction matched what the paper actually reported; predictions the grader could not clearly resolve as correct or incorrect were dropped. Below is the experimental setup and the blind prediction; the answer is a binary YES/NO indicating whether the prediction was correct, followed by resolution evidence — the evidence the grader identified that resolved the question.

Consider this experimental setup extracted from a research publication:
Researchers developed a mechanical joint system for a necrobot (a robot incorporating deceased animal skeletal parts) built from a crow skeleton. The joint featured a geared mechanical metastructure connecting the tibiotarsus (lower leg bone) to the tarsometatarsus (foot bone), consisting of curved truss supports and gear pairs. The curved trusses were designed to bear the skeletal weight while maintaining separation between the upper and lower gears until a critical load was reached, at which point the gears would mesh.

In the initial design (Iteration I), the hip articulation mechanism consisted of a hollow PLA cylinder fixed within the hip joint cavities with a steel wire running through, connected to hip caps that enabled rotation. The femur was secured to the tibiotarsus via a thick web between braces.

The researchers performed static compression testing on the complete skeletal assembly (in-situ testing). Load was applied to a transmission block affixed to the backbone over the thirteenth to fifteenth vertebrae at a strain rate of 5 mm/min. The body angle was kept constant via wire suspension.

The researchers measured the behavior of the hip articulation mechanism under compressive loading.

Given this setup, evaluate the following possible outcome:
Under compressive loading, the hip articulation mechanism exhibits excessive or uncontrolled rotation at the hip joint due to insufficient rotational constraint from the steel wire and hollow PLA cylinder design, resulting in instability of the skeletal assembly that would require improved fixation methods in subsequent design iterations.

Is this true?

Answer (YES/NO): NO